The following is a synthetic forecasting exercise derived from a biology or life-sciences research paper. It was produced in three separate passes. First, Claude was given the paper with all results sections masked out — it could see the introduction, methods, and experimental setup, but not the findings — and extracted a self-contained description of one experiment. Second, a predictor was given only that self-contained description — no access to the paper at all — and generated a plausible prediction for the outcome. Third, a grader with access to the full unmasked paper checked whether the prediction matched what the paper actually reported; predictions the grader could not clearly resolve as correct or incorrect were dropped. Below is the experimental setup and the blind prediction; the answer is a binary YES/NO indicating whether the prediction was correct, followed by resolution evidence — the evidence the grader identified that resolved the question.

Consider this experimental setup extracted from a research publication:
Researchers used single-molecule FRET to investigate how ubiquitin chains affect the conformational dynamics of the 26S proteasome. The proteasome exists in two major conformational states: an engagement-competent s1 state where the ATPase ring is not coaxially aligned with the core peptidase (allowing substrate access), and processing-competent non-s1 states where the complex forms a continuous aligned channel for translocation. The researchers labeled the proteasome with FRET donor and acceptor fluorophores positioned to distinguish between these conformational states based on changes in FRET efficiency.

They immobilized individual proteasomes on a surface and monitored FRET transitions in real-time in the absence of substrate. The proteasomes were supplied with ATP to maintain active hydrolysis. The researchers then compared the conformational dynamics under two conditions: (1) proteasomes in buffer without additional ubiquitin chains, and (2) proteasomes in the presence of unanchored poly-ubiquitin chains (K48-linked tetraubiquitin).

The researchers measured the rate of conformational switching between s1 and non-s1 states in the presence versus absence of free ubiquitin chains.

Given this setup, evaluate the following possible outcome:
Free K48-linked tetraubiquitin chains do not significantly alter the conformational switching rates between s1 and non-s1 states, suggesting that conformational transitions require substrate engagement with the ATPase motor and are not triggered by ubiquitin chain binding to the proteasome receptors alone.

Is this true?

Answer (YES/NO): NO